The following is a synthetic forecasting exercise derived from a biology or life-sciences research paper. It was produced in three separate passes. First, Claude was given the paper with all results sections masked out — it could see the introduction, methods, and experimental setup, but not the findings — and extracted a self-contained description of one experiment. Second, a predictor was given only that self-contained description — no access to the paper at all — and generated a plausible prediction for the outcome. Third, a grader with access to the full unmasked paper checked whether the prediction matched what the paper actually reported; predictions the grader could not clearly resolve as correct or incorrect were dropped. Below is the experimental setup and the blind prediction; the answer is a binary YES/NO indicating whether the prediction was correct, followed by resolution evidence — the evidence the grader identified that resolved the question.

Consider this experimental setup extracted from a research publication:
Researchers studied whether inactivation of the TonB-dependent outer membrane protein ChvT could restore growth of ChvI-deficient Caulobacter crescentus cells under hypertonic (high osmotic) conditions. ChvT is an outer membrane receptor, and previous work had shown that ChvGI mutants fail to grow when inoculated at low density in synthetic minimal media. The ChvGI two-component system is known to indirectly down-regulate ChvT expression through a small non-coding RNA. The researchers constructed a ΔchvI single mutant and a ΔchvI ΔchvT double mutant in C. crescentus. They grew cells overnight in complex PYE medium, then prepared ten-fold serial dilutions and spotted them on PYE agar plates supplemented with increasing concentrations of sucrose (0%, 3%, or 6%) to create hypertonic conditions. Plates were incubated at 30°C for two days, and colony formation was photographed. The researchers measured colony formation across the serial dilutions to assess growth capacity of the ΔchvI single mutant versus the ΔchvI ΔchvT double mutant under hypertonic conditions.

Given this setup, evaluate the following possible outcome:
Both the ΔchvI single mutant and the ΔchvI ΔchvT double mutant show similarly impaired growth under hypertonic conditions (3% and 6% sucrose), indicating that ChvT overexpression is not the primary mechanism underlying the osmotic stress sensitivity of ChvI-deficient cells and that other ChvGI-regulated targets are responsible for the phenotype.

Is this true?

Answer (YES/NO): NO